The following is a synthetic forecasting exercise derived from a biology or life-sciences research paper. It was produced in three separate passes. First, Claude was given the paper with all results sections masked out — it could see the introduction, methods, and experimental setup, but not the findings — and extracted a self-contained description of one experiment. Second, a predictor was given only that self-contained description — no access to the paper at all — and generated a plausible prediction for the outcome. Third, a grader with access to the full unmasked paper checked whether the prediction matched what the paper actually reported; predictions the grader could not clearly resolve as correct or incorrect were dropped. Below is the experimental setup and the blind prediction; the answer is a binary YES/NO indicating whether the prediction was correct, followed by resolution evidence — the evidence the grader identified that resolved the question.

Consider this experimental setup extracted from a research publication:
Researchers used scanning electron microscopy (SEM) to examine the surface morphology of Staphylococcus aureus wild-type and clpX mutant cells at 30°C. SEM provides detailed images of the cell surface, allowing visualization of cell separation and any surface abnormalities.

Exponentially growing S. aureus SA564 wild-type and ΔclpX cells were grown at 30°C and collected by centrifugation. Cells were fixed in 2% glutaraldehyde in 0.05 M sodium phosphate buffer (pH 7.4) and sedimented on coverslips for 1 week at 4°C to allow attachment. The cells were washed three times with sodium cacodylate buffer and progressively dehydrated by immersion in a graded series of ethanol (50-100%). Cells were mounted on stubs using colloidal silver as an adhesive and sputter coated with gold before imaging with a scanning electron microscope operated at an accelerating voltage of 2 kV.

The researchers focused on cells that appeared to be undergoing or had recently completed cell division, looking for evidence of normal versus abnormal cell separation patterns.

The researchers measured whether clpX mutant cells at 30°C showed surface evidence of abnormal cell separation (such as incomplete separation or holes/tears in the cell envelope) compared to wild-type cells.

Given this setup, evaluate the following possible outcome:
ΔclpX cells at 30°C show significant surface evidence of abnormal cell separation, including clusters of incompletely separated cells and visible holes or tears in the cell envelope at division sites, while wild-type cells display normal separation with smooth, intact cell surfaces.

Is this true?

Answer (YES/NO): YES